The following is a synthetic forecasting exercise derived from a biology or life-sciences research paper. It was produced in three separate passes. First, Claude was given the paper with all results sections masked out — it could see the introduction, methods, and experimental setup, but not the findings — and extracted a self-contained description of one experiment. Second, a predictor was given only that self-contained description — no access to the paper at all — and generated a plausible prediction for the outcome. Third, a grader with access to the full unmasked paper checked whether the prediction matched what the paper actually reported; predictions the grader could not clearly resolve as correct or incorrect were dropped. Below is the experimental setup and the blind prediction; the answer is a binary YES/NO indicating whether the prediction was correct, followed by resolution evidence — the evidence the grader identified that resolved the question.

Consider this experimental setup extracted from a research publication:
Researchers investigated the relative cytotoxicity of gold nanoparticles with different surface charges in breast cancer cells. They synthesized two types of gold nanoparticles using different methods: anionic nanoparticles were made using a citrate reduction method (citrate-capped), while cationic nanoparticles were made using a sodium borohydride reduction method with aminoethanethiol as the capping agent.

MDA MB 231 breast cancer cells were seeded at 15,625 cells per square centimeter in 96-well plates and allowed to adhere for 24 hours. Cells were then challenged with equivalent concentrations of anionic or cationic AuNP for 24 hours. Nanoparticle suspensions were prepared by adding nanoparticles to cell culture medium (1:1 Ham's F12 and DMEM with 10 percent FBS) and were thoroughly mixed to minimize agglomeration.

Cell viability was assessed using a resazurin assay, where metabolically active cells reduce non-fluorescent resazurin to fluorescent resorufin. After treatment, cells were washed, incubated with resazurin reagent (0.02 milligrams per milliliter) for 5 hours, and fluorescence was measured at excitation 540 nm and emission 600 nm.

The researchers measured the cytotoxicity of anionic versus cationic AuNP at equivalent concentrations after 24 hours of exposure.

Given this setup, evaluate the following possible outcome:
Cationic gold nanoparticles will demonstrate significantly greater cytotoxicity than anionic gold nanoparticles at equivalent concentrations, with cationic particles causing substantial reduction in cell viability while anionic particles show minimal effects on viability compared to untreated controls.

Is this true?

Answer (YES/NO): YES